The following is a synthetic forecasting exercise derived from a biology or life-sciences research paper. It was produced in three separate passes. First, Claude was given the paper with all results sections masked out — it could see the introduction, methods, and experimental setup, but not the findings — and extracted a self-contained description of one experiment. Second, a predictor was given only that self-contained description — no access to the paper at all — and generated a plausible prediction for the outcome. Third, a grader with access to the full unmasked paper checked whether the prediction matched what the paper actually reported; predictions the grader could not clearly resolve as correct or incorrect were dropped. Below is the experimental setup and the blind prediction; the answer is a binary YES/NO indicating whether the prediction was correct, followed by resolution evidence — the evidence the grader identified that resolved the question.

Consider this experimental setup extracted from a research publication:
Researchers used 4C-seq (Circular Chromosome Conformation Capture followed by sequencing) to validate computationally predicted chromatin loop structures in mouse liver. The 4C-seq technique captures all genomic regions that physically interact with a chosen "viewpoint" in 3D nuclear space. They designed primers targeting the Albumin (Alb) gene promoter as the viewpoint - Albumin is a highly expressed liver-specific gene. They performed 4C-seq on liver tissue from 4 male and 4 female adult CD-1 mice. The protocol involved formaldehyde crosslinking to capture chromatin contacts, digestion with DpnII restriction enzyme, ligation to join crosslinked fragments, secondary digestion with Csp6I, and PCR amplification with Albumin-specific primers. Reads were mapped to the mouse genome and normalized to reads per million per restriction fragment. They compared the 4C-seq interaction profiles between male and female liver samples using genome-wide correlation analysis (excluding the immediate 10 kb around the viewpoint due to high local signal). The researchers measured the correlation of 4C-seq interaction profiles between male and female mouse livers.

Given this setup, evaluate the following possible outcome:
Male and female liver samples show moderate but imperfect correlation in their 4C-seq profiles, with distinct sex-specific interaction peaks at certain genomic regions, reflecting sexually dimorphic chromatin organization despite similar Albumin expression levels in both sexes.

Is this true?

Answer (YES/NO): NO